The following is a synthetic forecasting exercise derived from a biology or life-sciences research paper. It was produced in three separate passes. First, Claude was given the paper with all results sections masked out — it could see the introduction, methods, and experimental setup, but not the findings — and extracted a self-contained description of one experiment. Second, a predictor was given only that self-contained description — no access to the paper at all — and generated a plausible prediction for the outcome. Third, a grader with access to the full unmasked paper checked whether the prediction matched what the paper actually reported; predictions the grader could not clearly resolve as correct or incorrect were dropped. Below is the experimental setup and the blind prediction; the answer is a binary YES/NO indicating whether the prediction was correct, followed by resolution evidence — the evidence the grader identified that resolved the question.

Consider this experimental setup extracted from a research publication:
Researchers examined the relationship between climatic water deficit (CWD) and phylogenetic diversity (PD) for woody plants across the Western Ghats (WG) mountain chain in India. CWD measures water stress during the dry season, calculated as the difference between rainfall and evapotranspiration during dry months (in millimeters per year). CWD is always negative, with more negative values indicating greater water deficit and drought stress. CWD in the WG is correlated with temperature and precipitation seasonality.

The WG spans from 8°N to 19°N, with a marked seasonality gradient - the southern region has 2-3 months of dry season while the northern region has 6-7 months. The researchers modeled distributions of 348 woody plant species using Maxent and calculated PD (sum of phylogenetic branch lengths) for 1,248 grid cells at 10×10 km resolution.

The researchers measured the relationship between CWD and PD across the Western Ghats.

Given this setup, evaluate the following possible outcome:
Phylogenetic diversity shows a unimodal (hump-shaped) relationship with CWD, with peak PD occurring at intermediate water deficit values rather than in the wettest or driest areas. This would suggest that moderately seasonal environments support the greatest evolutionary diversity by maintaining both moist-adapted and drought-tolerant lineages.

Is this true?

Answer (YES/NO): NO